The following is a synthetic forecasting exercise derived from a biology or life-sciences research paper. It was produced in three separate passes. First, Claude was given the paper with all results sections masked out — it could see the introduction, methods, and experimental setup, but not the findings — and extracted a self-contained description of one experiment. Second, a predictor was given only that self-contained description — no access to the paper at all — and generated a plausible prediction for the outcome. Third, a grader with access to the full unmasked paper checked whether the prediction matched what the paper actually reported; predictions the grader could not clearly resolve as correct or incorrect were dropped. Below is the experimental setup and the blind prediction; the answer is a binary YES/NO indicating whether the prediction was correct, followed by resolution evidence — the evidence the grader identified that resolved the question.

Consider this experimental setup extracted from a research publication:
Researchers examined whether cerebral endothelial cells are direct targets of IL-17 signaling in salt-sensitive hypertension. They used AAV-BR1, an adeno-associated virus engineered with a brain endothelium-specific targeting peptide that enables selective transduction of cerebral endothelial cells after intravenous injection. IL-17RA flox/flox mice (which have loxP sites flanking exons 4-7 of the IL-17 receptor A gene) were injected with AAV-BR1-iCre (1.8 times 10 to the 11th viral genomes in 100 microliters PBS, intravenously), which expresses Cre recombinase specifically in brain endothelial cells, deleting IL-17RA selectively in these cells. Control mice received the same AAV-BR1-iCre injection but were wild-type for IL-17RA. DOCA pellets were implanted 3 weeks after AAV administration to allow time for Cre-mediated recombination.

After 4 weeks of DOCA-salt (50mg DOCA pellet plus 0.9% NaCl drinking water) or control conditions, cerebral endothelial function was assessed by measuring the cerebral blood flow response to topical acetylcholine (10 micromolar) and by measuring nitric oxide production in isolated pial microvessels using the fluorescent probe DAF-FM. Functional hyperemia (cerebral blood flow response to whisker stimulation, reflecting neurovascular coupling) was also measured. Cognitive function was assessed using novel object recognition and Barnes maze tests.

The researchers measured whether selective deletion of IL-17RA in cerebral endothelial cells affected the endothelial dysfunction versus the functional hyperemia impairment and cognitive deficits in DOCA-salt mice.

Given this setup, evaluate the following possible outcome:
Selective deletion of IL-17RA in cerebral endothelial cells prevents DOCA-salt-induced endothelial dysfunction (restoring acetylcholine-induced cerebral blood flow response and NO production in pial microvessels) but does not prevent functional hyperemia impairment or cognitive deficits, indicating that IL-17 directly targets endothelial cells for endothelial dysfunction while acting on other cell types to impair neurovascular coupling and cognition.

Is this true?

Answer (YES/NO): NO